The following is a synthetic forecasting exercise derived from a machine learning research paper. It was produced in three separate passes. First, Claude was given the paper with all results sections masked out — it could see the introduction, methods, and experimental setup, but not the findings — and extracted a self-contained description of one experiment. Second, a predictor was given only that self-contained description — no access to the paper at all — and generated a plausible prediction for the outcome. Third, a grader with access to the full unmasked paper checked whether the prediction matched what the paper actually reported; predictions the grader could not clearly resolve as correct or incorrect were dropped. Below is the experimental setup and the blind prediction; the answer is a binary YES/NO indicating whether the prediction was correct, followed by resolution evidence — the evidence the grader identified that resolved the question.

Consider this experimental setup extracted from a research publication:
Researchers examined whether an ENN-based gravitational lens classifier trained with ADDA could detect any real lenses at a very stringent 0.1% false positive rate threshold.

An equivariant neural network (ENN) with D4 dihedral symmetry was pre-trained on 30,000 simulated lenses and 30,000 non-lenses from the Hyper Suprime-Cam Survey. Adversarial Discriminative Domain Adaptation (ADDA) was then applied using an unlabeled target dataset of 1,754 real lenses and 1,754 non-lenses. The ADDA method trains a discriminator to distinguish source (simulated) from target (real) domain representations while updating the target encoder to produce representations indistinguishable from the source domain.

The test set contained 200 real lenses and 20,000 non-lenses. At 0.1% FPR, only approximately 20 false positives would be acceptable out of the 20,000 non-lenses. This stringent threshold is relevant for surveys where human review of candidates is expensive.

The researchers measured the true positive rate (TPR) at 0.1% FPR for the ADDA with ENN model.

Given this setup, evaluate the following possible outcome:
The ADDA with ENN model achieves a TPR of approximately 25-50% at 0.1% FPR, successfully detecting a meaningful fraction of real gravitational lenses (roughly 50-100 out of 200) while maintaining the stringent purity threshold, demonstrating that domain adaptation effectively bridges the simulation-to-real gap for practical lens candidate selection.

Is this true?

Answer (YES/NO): NO